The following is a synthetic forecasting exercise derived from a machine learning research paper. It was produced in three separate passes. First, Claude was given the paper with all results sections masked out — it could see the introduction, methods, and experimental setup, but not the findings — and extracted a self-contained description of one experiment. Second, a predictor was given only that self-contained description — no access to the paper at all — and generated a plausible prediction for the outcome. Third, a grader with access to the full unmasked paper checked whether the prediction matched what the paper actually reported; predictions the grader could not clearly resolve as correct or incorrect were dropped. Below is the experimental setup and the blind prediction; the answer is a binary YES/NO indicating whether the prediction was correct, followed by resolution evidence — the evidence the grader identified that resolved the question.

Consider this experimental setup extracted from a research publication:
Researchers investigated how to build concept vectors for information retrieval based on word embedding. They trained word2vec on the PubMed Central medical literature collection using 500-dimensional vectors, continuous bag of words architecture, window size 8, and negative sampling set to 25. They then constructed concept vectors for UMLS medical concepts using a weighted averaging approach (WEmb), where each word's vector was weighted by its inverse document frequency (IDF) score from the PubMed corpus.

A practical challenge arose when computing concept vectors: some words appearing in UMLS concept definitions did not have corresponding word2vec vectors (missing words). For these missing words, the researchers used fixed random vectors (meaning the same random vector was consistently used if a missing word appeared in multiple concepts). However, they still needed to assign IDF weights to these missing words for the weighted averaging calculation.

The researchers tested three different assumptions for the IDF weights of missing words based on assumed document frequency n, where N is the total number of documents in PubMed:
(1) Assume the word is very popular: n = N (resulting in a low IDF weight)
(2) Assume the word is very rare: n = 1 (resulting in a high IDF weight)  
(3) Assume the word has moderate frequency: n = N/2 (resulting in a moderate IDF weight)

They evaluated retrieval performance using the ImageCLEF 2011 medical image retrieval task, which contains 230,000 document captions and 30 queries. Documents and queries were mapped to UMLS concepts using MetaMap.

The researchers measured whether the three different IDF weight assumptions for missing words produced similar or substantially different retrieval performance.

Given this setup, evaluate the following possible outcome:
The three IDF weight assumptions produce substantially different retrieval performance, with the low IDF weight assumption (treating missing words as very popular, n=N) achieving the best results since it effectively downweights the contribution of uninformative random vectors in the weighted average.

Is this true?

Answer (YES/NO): NO